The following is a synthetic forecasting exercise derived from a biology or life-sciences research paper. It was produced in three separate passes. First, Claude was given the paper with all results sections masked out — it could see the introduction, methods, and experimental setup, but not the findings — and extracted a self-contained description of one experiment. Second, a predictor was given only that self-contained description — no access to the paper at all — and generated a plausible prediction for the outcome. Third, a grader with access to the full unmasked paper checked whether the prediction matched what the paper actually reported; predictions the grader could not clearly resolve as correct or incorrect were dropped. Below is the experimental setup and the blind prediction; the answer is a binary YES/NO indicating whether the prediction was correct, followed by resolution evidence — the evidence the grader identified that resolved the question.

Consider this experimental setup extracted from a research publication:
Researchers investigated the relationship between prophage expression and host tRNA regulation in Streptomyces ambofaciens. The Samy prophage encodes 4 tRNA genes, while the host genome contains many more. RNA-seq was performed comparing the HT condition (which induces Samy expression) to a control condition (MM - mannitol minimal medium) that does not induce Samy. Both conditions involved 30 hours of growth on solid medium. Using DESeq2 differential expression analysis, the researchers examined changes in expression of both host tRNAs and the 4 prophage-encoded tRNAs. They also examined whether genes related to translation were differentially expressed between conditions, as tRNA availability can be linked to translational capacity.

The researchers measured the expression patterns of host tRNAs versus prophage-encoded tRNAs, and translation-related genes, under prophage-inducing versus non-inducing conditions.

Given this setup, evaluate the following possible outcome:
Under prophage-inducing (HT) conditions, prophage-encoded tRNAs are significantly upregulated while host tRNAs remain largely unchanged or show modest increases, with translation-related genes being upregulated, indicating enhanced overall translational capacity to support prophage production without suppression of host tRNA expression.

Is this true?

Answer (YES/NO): NO